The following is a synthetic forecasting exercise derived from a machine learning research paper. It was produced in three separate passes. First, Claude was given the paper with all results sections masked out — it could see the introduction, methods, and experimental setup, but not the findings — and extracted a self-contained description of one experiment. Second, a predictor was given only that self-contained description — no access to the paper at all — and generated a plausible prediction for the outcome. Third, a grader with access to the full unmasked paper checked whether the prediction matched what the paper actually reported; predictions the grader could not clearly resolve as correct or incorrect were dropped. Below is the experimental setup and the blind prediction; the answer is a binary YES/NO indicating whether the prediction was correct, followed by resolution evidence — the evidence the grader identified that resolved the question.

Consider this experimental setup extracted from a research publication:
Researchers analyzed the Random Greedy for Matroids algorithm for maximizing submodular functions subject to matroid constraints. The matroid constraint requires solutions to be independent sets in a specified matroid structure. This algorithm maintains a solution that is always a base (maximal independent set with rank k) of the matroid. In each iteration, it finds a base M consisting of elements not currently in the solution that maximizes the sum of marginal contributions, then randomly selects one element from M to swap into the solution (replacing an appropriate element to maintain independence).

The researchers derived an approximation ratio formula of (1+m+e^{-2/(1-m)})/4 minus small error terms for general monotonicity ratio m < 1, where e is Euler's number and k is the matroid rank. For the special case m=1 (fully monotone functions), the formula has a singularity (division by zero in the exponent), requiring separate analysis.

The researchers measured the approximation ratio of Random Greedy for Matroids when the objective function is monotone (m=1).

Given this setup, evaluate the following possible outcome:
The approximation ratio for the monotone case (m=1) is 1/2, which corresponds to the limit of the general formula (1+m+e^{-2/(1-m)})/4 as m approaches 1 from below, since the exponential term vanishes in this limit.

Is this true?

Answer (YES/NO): YES